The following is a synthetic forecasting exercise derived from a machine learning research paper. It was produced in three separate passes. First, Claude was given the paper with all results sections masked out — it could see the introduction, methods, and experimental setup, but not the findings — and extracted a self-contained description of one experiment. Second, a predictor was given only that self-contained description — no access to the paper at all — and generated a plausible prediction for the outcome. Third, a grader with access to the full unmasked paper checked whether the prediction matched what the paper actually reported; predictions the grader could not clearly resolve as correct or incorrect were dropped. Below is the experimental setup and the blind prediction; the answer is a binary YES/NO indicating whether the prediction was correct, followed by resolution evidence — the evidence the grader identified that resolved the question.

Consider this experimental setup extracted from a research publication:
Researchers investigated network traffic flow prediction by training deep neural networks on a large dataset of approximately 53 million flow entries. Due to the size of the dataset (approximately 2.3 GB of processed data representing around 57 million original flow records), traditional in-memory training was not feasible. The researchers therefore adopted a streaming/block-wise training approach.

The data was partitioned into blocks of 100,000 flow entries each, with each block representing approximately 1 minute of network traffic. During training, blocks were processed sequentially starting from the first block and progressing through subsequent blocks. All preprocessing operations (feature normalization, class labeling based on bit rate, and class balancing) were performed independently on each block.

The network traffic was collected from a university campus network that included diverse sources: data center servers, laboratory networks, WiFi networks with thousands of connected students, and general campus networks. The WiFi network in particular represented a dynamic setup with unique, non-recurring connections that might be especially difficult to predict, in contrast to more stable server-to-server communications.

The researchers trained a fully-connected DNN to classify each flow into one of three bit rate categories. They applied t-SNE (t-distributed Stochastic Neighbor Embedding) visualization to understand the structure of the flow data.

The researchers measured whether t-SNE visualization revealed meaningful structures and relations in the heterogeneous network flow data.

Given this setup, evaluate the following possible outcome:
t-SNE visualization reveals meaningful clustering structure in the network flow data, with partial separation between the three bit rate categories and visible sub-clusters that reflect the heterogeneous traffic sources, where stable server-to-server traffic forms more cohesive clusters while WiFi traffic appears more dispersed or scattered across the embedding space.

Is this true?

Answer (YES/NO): NO